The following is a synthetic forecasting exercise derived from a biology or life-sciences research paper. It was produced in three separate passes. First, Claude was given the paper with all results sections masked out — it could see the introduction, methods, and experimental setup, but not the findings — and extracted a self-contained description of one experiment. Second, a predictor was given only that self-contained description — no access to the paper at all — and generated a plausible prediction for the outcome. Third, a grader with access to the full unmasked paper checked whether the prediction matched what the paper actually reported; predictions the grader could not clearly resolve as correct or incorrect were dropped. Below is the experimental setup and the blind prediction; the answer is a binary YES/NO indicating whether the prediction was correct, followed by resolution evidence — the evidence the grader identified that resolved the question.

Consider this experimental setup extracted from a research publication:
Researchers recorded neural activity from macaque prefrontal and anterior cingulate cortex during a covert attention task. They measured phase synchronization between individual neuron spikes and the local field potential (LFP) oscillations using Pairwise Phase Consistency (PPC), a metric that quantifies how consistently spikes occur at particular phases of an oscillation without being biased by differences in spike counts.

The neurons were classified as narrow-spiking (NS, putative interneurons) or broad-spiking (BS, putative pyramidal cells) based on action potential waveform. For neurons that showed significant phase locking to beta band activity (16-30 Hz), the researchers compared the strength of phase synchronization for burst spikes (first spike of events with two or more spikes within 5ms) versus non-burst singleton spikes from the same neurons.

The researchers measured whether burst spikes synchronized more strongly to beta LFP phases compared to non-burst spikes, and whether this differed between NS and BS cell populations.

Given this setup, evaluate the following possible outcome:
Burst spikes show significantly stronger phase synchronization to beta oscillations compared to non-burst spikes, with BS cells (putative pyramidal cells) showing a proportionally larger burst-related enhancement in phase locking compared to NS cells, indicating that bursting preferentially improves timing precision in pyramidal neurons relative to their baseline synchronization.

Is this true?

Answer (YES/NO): NO